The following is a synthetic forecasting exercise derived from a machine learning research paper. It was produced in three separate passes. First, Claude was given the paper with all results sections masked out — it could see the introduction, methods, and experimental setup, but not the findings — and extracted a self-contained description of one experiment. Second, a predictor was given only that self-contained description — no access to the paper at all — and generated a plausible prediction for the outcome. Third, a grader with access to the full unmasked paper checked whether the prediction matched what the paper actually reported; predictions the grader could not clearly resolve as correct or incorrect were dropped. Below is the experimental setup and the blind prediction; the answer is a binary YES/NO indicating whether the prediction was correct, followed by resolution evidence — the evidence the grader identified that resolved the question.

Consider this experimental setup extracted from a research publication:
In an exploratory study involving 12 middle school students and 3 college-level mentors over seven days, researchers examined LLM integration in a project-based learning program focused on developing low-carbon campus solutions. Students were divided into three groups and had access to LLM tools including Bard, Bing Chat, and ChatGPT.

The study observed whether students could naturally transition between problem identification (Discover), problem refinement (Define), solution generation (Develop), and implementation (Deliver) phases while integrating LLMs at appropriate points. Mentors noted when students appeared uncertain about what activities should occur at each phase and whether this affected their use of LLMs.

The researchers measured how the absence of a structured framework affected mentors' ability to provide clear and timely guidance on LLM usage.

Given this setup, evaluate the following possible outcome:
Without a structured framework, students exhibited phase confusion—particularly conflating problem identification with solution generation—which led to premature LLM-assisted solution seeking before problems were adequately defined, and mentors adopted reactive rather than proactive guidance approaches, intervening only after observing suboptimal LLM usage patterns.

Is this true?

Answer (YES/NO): NO